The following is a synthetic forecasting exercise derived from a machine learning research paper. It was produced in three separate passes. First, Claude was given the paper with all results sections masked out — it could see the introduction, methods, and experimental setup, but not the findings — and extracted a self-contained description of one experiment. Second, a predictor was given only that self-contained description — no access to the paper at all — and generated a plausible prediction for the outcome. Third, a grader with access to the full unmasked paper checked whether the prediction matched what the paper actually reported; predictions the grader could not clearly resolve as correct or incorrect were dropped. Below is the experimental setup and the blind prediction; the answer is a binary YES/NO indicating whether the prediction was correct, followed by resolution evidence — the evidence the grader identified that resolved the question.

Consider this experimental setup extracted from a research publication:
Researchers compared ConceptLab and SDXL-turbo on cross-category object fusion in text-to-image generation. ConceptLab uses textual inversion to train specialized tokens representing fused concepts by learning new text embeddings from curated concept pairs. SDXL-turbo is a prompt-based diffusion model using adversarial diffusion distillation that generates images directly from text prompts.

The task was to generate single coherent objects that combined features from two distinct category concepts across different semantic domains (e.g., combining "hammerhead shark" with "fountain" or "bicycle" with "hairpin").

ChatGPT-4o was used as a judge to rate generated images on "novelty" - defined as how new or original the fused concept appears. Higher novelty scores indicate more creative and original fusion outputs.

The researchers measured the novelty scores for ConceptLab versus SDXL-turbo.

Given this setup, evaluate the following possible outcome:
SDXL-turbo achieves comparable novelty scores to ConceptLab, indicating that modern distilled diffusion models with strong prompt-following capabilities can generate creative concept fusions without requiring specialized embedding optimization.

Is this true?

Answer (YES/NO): YES